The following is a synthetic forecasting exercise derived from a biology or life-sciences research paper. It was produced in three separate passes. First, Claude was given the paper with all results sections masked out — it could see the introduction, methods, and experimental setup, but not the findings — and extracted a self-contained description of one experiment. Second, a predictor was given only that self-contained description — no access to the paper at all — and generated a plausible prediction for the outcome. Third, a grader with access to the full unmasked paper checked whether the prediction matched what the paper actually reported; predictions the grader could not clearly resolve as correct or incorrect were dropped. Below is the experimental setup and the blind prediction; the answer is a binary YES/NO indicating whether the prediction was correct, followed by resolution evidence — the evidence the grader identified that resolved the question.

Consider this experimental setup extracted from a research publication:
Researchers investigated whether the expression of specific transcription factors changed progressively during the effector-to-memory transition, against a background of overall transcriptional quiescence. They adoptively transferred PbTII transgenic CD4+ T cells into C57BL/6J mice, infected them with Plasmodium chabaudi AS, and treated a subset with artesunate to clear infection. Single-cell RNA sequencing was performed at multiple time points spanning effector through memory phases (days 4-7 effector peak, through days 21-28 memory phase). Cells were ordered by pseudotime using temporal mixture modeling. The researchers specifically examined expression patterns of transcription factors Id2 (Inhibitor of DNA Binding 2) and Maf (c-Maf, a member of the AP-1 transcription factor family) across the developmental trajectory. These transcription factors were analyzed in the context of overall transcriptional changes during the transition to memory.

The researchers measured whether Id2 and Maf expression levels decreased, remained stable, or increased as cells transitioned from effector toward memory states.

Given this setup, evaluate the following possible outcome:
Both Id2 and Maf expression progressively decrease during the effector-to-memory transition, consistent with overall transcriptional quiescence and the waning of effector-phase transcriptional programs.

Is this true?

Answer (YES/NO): NO